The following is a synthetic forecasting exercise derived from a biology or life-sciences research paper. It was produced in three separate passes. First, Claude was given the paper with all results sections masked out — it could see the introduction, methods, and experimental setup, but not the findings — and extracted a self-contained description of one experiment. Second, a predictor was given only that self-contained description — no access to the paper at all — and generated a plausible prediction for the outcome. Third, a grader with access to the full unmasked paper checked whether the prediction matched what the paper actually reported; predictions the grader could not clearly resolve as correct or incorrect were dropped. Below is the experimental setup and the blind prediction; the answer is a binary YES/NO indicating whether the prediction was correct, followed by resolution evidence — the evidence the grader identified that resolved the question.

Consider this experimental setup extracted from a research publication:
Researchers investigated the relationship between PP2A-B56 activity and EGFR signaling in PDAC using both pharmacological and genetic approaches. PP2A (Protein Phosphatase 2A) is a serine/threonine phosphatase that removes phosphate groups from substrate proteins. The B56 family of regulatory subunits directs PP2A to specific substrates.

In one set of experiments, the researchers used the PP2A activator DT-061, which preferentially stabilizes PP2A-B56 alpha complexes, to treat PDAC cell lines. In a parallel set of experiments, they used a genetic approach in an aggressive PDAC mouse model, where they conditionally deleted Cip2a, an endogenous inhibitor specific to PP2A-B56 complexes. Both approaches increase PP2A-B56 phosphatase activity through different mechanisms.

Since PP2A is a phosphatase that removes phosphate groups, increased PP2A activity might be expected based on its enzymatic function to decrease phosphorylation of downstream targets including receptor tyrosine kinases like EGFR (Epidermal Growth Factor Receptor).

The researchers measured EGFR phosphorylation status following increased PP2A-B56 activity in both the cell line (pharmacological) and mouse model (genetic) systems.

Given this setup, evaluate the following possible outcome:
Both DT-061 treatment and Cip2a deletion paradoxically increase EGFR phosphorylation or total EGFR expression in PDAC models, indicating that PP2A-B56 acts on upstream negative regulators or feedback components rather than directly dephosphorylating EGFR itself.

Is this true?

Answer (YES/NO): YES